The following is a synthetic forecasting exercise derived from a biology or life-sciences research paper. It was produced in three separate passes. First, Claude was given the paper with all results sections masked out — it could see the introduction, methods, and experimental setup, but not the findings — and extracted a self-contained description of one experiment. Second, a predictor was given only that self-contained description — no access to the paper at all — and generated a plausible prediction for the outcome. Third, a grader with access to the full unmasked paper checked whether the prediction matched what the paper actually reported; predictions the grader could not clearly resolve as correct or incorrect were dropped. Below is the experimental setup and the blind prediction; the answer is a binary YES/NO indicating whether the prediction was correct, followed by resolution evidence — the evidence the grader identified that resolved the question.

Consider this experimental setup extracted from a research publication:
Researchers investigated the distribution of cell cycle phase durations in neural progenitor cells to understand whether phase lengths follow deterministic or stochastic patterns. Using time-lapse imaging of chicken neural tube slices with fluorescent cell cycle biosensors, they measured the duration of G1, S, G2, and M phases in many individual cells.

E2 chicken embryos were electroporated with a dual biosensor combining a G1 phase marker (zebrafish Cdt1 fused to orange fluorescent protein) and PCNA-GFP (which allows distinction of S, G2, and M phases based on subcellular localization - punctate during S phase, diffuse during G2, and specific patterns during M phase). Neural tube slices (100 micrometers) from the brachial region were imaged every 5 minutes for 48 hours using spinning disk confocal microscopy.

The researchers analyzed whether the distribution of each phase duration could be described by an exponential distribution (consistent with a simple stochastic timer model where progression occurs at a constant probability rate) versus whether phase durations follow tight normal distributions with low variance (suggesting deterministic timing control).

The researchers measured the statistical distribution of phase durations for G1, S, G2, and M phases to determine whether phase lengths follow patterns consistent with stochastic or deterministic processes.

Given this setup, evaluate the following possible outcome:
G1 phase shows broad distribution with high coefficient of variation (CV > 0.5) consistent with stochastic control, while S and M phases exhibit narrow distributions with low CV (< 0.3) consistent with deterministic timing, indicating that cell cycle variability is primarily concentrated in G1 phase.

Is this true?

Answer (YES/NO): NO